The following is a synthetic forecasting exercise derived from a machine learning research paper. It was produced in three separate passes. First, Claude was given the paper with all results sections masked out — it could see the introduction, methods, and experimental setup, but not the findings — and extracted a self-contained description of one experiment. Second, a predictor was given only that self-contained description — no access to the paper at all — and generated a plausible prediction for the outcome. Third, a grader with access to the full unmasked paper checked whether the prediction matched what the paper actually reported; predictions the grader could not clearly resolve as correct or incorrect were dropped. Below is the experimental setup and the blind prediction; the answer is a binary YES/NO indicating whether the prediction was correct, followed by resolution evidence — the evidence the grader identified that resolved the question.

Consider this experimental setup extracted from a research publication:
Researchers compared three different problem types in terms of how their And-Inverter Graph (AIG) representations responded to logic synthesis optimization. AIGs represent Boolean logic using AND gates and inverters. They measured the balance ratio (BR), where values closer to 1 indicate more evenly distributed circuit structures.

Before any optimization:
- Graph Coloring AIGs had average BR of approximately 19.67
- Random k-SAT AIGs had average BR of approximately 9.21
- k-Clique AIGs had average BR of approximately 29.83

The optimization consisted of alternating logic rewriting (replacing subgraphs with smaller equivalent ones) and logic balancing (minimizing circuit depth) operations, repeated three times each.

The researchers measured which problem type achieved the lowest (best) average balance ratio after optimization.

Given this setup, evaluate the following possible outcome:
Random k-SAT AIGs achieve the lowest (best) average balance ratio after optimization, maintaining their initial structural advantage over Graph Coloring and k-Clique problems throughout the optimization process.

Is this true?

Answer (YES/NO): NO